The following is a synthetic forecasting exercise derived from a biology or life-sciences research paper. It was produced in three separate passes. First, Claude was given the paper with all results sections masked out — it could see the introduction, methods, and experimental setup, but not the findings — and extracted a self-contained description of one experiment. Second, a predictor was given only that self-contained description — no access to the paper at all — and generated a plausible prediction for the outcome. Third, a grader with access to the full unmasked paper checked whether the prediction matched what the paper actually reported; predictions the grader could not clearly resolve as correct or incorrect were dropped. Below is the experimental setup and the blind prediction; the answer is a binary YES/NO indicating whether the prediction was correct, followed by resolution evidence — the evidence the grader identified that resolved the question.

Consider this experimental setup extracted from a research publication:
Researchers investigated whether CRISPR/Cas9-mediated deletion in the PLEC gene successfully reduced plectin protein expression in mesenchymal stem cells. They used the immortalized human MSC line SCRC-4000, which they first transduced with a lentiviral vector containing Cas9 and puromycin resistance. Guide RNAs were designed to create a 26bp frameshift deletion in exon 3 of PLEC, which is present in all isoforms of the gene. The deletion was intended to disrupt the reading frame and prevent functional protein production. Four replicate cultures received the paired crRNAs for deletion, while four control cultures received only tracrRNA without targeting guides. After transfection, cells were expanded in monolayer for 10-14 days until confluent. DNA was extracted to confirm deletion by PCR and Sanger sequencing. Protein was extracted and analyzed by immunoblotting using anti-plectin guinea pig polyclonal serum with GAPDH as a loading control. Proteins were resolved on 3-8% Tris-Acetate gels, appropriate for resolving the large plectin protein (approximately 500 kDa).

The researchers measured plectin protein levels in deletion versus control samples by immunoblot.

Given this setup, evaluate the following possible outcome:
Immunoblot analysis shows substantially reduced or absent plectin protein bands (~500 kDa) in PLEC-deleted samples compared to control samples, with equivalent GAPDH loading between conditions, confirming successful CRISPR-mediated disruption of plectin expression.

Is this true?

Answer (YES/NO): YES